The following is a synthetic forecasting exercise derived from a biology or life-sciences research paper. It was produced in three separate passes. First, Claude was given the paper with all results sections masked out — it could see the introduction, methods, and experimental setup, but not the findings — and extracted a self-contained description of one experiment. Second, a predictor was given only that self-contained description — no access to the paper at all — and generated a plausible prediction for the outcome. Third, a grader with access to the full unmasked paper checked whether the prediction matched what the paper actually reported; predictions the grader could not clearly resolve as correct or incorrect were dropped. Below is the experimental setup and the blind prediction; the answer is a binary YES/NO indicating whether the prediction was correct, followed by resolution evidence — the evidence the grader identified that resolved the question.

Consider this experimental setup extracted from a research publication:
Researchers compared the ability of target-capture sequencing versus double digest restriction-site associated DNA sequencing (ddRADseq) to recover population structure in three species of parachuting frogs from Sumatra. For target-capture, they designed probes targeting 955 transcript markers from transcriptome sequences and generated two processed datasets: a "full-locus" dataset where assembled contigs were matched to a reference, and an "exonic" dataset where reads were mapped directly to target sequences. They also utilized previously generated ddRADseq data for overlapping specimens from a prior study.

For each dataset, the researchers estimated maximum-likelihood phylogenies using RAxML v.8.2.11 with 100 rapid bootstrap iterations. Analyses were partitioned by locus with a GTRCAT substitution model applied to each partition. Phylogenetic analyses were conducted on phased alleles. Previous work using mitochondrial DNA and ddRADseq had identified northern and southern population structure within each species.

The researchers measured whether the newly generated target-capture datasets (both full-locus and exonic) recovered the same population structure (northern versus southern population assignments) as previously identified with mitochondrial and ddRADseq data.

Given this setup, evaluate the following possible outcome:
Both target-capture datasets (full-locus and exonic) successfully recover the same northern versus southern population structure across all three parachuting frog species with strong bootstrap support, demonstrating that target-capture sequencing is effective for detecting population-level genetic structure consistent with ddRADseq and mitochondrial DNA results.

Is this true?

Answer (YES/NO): YES